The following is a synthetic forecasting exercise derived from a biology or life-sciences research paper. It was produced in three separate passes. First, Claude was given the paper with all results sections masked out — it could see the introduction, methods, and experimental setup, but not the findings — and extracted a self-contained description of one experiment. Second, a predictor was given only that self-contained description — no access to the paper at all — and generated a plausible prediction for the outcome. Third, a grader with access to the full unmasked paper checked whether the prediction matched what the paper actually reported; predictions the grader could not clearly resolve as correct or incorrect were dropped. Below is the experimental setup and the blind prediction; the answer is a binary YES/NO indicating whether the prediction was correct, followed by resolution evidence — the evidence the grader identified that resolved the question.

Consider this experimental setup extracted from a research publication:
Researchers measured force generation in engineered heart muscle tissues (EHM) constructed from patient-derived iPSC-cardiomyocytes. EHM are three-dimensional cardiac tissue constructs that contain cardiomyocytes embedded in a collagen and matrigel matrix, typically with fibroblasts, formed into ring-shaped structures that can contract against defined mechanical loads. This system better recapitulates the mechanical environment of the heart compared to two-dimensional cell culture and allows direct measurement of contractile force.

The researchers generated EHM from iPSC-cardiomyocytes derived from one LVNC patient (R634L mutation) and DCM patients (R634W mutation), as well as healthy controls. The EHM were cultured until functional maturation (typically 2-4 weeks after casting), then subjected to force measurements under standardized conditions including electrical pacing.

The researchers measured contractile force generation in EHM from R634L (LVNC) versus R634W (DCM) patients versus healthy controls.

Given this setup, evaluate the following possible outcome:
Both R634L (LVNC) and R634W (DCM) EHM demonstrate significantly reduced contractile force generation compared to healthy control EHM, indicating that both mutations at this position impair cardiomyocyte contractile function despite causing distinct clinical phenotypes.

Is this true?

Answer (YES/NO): YES